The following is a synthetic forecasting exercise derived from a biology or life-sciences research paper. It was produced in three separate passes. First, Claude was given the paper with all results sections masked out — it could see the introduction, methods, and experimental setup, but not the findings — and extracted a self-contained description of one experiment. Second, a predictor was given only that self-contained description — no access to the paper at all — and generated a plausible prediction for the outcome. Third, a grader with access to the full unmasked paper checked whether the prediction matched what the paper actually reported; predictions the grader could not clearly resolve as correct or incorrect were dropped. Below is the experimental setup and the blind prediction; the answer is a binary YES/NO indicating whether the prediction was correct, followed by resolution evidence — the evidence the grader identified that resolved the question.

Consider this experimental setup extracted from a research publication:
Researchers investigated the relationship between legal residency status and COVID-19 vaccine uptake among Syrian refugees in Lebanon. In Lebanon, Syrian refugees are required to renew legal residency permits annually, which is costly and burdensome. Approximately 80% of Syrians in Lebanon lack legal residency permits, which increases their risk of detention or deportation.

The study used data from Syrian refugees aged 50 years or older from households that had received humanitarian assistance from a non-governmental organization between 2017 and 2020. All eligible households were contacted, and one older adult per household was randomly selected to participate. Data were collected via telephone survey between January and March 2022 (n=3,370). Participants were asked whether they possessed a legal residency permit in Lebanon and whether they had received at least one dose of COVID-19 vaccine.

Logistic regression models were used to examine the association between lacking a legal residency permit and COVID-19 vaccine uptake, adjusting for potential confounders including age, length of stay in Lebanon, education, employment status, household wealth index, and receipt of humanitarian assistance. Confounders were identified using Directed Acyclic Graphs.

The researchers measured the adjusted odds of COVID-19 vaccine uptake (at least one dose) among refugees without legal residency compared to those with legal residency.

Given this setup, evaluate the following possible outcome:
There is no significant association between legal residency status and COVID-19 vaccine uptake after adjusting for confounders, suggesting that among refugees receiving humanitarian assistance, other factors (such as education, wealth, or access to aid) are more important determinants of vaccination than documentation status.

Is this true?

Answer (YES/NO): NO